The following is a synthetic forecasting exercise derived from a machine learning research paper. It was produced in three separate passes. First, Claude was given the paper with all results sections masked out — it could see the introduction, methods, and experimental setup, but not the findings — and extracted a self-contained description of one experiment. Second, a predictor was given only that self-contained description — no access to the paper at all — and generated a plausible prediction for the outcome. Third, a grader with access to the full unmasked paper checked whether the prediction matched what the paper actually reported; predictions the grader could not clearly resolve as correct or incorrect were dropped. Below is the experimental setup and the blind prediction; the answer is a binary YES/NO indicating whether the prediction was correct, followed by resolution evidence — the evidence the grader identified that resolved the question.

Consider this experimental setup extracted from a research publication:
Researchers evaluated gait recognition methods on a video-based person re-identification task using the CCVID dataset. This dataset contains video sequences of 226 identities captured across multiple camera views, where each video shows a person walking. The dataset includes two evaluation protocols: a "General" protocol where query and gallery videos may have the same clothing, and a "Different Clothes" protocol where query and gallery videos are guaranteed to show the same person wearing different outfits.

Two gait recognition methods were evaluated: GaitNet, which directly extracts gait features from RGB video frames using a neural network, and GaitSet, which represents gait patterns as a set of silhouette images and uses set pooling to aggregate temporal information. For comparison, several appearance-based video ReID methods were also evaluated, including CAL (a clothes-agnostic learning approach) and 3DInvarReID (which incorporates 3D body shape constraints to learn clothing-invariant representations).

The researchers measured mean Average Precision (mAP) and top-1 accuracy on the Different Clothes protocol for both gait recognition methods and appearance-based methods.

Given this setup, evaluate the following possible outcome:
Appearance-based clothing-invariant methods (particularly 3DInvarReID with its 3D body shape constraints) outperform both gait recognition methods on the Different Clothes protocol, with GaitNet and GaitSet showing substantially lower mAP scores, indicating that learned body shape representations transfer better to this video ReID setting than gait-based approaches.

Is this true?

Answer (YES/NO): YES